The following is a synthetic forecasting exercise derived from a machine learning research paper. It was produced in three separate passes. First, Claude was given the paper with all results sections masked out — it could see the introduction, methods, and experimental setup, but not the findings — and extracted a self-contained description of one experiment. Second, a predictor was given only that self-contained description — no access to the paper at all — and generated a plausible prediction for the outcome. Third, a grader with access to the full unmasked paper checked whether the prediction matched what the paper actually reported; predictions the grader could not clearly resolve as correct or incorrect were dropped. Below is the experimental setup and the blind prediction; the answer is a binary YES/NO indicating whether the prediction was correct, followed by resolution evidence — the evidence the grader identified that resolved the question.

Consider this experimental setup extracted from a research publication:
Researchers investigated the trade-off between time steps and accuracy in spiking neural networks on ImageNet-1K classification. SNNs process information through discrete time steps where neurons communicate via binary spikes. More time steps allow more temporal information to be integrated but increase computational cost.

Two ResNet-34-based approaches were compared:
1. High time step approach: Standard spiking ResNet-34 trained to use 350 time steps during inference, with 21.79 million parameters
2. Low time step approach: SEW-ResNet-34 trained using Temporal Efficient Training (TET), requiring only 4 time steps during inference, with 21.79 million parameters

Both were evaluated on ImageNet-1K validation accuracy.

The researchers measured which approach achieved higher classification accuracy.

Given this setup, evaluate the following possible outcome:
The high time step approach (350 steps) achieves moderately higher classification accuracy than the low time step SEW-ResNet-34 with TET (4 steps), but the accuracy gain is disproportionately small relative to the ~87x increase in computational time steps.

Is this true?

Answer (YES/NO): YES